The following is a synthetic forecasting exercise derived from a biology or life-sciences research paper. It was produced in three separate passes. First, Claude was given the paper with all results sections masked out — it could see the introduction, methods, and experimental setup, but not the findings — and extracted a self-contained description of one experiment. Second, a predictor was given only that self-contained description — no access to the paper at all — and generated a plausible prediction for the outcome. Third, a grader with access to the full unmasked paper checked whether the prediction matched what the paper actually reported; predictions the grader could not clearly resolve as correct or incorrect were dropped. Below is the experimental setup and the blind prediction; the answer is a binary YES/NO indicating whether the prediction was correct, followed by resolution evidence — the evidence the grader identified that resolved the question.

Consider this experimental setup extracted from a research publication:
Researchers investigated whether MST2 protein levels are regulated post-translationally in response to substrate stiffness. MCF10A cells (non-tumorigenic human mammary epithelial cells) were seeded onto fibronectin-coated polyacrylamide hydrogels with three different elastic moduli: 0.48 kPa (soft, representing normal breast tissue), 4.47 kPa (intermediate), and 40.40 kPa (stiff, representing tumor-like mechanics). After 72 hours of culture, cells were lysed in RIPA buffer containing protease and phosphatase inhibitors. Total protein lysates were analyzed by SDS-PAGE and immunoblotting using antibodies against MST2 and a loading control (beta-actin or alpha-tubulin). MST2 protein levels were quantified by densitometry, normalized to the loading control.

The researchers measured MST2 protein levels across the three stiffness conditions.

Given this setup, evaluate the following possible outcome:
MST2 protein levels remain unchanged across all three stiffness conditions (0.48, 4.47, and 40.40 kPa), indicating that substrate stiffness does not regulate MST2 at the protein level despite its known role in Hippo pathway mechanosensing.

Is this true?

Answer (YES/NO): NO